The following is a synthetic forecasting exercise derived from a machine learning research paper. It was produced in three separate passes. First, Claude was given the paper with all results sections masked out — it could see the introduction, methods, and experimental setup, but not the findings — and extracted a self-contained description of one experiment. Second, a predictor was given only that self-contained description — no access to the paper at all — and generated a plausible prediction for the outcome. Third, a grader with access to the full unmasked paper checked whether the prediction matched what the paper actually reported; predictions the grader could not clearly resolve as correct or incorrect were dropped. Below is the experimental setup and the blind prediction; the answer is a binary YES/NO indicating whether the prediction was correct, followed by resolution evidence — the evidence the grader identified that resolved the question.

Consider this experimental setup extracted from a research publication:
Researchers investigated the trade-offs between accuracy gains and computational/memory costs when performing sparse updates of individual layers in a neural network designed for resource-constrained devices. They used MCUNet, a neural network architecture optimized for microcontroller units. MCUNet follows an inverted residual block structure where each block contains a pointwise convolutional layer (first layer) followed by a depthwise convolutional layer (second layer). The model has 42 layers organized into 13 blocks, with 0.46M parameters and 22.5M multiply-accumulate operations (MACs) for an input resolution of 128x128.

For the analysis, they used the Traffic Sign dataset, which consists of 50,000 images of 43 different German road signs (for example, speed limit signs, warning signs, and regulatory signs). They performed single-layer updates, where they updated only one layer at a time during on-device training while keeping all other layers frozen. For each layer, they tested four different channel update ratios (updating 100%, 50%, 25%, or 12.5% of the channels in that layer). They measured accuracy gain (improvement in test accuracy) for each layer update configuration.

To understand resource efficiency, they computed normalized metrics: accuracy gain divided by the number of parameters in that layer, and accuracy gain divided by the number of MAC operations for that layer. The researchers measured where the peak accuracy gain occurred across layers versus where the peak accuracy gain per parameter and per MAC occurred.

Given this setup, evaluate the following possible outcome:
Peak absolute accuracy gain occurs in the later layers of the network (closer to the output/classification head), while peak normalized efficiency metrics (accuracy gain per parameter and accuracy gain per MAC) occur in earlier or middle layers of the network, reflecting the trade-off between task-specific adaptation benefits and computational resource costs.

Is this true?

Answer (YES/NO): NO